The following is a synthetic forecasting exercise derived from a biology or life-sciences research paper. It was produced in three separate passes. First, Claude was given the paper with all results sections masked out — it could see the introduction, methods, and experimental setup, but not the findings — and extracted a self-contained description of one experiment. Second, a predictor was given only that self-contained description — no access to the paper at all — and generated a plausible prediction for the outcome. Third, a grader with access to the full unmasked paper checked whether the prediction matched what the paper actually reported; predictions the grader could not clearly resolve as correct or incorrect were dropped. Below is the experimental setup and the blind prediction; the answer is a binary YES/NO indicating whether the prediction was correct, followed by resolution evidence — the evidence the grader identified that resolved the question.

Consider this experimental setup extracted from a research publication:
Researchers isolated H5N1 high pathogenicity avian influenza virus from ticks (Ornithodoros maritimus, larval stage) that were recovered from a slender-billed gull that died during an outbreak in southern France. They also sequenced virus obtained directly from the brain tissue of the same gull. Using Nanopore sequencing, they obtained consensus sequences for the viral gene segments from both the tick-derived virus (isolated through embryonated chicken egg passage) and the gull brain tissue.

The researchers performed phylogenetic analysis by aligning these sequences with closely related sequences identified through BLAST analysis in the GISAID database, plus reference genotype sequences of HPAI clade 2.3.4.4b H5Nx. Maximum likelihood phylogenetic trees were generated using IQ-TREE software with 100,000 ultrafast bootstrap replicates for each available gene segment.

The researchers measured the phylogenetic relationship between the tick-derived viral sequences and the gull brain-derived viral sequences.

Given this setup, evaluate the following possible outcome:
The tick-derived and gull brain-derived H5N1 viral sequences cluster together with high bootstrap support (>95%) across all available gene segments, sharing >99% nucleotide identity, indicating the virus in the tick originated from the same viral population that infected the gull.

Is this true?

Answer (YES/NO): NO